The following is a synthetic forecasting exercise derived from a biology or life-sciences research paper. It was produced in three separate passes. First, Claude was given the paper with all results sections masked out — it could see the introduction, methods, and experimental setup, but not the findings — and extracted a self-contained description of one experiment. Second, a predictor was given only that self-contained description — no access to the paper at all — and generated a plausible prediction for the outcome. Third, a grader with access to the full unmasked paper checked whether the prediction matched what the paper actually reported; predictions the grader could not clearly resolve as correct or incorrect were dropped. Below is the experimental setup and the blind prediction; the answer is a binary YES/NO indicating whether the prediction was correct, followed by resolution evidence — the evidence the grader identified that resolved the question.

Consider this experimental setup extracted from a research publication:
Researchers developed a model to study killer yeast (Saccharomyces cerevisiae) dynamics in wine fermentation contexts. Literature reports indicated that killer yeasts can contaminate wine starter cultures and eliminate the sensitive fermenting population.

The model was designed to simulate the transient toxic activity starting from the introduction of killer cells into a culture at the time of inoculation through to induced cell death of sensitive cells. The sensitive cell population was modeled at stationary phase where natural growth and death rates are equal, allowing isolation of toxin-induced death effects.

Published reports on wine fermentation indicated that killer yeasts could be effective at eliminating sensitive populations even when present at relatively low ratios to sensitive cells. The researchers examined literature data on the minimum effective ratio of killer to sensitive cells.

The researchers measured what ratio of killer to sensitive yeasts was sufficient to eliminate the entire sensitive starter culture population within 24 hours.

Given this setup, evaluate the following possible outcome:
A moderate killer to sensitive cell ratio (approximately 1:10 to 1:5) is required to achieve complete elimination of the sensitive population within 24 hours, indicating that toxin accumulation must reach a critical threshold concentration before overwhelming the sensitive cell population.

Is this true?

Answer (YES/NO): NO